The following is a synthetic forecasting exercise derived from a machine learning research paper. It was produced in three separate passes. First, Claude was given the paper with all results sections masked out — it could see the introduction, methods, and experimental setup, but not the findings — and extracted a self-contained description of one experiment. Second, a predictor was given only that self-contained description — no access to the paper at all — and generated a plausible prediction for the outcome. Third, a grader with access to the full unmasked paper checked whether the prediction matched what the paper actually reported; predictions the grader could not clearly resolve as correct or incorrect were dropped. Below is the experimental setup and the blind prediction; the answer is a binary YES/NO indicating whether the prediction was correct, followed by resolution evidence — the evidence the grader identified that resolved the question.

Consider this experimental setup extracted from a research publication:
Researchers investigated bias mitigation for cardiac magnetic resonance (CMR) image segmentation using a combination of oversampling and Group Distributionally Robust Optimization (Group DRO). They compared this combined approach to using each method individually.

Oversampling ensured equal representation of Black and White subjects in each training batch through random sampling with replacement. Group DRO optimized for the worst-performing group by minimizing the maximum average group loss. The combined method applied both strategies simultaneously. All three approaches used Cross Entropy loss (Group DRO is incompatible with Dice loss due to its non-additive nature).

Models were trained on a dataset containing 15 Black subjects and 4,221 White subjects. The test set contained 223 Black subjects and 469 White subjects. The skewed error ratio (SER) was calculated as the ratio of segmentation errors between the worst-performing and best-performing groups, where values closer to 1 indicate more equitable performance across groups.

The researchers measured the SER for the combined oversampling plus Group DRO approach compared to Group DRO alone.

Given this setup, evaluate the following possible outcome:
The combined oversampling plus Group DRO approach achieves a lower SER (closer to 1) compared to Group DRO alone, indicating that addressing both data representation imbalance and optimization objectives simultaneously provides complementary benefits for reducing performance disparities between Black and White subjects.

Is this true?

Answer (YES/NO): YES